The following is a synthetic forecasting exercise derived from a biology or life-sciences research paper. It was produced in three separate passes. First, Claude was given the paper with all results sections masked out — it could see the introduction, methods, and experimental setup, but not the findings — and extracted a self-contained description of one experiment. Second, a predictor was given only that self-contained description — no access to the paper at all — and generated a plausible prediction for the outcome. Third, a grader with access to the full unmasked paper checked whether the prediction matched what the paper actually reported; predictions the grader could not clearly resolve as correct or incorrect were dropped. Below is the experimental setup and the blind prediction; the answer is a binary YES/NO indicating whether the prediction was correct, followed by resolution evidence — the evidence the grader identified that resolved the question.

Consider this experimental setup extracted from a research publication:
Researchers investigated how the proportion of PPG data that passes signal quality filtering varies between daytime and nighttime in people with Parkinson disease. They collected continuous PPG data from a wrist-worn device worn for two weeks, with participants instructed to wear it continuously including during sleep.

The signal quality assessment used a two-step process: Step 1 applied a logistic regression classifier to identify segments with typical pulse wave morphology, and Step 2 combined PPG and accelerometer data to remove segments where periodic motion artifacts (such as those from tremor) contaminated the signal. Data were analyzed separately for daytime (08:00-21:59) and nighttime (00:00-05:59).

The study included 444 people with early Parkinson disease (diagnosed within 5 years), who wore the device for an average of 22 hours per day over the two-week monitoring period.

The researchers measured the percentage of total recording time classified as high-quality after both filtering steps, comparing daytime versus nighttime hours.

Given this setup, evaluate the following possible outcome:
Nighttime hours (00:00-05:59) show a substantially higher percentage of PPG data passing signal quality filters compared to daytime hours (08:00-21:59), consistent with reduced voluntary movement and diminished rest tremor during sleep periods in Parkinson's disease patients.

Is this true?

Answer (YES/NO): YES